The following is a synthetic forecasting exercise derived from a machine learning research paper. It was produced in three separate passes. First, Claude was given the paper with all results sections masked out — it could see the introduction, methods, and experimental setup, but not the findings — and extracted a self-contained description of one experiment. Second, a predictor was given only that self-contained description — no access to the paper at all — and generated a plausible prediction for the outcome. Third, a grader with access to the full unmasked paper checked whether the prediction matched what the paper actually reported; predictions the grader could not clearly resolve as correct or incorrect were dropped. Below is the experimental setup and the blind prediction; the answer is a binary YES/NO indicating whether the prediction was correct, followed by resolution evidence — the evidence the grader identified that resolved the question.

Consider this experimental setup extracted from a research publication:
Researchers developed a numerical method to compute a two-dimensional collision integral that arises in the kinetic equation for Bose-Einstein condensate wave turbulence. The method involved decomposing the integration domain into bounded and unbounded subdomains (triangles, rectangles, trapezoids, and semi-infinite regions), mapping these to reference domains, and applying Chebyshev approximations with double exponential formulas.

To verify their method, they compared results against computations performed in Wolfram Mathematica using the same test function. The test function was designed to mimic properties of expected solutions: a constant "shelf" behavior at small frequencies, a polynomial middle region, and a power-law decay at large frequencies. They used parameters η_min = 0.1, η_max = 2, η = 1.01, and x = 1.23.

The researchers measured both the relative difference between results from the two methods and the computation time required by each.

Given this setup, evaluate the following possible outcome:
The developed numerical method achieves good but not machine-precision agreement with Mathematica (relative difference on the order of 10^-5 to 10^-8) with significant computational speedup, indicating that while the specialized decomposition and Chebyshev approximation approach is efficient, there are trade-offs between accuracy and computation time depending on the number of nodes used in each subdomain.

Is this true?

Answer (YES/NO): NO